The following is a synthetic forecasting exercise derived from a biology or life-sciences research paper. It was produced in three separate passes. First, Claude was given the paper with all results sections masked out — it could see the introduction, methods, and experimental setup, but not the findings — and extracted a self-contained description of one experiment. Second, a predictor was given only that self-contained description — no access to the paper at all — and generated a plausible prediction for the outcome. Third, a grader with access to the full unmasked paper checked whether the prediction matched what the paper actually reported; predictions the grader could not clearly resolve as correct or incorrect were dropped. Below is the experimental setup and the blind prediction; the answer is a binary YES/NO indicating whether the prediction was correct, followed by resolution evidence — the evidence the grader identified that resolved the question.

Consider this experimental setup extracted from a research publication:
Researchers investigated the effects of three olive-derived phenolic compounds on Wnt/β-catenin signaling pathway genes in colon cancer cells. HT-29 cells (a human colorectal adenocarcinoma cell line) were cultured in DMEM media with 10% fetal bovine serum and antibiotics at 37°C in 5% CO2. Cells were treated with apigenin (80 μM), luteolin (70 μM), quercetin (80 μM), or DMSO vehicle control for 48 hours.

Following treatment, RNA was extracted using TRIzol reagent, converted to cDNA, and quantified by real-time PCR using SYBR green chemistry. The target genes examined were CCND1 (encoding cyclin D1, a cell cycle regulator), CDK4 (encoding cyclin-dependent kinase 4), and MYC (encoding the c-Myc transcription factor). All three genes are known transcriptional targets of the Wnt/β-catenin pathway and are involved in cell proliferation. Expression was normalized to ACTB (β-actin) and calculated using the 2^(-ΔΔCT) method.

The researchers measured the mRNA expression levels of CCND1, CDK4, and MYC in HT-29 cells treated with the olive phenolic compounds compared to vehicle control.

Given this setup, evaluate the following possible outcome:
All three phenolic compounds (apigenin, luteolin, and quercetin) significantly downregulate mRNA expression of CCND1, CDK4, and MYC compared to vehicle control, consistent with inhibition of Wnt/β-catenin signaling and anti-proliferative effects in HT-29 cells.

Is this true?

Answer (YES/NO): YES